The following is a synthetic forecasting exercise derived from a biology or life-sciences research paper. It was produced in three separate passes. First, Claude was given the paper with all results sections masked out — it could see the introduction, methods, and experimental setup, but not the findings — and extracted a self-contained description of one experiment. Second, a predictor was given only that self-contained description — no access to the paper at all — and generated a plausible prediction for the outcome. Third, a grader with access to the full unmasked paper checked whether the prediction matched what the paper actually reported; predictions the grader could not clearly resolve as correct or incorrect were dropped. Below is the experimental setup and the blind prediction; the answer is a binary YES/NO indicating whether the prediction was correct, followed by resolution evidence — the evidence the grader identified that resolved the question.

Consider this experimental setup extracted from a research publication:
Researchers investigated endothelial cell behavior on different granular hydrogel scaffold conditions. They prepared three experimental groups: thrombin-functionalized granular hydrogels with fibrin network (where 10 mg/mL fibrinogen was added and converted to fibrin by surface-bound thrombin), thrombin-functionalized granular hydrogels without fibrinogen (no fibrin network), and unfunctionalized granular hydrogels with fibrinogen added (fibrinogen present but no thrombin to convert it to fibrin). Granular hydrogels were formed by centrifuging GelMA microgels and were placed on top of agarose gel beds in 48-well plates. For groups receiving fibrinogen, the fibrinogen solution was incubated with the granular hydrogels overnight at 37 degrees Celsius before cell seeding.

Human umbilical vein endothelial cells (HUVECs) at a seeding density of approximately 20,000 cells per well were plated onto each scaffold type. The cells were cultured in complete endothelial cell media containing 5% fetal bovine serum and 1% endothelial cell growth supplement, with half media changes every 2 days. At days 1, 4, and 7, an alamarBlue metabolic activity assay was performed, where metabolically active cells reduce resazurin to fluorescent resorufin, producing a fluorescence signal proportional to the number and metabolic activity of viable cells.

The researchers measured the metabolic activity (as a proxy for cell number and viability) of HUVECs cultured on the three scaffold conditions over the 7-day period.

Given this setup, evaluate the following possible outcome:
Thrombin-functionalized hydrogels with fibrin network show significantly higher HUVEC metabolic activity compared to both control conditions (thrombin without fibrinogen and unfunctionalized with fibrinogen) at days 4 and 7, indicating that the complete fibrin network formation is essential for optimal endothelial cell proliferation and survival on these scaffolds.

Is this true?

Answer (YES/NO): YES